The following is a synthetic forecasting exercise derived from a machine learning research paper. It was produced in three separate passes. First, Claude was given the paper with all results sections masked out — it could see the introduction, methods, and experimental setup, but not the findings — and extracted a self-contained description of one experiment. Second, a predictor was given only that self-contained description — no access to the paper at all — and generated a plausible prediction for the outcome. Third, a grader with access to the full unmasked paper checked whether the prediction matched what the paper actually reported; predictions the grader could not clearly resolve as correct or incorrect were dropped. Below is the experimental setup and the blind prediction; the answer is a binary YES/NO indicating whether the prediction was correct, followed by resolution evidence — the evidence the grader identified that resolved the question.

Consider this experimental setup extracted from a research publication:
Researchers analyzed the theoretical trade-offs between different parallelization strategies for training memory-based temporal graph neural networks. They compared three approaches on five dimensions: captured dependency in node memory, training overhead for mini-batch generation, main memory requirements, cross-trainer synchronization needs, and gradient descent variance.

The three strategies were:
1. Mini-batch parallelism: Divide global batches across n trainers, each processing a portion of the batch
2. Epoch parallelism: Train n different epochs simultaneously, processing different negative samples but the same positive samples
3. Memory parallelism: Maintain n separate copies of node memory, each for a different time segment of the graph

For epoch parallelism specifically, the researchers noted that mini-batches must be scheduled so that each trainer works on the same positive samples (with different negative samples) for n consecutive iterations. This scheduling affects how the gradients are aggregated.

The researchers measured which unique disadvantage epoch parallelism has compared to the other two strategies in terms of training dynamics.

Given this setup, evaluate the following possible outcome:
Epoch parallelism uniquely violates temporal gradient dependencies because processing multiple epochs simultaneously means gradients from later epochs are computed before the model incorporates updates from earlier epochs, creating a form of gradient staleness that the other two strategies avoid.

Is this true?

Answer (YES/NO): NO